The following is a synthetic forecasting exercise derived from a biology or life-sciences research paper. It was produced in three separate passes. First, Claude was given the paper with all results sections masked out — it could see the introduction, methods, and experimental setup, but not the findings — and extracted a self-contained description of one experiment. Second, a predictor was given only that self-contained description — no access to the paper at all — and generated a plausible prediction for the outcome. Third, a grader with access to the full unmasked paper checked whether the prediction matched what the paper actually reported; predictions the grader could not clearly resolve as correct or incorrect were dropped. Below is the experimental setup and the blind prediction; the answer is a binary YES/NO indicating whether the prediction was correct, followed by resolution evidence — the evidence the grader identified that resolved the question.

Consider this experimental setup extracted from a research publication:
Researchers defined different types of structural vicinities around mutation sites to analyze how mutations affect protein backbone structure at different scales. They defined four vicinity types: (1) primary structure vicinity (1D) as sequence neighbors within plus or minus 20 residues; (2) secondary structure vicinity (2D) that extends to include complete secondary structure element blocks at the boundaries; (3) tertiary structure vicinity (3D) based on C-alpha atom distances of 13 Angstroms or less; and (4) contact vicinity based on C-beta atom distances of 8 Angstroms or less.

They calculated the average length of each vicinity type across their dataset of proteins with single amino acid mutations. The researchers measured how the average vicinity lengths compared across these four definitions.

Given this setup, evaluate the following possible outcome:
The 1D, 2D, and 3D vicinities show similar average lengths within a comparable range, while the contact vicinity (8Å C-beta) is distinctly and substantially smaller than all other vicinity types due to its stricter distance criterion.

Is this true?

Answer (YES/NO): NO